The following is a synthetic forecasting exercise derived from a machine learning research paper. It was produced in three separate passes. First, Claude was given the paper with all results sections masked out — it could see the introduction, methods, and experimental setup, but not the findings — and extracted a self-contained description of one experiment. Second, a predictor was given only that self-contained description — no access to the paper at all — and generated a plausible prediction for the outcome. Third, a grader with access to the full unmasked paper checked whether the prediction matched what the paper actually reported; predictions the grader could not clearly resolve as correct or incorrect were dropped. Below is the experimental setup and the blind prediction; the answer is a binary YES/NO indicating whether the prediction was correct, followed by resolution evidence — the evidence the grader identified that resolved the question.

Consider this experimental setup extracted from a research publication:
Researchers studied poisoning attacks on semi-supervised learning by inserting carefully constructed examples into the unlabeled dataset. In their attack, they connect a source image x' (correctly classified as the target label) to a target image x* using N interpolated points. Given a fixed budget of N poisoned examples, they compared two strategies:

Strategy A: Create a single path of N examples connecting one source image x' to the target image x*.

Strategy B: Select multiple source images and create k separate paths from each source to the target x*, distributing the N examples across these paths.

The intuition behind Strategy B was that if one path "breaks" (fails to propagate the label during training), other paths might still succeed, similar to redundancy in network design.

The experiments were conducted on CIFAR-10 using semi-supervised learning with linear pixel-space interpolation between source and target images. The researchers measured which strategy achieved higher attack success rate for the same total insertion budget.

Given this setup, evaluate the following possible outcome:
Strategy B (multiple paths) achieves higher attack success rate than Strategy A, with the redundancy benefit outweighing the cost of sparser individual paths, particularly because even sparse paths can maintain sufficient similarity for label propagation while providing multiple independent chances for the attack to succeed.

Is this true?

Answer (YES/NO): NO